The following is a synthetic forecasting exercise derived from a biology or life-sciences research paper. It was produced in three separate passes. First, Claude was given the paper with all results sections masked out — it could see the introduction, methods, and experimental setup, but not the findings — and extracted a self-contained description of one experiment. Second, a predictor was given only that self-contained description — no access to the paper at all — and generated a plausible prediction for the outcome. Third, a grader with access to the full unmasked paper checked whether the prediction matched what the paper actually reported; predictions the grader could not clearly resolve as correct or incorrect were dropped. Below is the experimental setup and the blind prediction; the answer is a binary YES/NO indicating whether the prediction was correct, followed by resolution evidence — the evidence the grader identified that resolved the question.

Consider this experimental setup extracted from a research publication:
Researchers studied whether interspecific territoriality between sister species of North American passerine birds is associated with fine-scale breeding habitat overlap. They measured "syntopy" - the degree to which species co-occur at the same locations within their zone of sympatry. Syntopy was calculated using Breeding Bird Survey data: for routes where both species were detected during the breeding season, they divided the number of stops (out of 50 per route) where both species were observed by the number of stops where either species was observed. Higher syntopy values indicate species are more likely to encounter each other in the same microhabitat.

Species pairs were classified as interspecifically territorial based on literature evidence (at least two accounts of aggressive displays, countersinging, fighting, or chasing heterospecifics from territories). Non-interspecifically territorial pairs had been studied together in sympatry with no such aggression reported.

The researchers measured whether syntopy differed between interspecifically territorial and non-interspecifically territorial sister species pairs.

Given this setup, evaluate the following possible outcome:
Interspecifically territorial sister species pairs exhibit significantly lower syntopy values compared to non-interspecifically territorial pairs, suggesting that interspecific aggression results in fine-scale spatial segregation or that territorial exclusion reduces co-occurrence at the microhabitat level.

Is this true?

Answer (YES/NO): NO